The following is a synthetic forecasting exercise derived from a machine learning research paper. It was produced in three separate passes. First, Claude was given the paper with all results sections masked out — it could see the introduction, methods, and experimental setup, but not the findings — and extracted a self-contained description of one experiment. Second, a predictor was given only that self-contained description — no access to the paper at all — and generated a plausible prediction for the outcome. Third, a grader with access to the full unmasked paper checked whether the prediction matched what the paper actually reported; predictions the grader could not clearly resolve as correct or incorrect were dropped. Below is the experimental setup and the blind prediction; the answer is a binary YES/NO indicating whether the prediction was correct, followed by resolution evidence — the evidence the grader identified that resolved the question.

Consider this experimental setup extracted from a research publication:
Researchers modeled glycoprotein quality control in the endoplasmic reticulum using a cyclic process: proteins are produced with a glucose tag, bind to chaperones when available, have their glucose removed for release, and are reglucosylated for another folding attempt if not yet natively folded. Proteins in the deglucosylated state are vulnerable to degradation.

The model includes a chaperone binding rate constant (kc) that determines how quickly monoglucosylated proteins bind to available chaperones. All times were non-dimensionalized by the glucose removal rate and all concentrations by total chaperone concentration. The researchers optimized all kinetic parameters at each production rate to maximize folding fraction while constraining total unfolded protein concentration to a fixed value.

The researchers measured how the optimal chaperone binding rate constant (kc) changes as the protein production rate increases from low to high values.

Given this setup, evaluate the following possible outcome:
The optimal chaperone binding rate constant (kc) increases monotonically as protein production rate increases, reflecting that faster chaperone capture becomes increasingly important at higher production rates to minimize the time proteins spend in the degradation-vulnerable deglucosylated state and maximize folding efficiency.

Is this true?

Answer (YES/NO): NO